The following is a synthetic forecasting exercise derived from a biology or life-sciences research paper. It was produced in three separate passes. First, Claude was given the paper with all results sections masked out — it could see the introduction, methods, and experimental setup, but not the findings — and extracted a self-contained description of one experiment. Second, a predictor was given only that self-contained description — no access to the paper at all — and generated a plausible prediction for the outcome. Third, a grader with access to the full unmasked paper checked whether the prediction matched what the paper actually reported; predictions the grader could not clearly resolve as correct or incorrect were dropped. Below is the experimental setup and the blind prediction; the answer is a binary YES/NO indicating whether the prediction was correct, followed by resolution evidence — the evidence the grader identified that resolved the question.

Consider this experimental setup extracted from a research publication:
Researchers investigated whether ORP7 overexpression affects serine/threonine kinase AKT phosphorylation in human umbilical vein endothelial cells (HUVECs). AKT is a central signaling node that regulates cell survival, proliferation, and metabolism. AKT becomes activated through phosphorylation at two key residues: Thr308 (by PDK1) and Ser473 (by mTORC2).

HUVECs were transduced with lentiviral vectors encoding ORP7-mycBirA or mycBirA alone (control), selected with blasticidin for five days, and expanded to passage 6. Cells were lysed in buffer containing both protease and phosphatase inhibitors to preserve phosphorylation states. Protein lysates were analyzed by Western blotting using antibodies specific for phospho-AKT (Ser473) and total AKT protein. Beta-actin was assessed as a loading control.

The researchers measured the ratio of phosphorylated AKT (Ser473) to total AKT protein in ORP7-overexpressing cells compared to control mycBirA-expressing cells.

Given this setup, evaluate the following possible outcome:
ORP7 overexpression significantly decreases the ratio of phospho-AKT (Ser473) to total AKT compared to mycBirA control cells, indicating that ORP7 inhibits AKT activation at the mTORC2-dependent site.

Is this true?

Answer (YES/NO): YES